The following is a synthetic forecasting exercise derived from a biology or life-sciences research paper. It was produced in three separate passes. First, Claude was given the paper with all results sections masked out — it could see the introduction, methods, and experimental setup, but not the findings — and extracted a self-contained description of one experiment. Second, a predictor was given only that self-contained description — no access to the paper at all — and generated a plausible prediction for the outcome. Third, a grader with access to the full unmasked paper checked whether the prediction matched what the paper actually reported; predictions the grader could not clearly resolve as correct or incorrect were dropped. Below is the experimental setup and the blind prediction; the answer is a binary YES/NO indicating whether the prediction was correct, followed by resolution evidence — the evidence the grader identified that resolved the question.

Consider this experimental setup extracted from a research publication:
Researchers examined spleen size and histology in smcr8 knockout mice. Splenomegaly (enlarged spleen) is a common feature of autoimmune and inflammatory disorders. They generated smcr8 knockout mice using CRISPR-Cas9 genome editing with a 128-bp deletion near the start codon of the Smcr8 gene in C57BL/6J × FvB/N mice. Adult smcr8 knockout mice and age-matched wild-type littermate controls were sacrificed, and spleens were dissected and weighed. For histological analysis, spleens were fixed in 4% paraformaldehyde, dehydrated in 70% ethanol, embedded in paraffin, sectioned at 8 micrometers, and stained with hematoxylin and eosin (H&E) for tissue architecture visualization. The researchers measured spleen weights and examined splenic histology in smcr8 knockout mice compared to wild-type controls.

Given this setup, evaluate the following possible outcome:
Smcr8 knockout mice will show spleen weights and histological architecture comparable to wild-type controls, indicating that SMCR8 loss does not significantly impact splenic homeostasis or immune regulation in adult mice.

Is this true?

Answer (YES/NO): NO